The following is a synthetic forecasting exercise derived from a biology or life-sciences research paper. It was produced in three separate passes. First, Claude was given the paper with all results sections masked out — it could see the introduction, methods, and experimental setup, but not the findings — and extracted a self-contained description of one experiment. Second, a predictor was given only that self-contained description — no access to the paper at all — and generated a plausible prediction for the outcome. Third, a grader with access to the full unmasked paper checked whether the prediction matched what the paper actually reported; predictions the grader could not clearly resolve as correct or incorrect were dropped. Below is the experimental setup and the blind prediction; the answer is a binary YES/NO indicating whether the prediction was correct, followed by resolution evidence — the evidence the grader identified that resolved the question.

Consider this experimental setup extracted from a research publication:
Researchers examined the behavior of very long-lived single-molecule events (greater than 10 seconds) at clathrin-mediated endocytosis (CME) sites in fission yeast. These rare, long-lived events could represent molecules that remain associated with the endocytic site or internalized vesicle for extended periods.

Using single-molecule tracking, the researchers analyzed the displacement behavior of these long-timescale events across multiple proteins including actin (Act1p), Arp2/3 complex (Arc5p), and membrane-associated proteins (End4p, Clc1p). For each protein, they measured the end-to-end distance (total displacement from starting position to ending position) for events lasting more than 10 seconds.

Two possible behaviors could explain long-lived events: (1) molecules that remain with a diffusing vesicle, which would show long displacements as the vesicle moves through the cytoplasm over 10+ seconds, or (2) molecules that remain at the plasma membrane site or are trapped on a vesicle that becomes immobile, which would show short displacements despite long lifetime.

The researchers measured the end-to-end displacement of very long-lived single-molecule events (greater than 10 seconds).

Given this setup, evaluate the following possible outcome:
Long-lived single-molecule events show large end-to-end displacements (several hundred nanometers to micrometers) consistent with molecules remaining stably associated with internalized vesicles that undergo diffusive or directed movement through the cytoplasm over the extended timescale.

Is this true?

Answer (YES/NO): NO